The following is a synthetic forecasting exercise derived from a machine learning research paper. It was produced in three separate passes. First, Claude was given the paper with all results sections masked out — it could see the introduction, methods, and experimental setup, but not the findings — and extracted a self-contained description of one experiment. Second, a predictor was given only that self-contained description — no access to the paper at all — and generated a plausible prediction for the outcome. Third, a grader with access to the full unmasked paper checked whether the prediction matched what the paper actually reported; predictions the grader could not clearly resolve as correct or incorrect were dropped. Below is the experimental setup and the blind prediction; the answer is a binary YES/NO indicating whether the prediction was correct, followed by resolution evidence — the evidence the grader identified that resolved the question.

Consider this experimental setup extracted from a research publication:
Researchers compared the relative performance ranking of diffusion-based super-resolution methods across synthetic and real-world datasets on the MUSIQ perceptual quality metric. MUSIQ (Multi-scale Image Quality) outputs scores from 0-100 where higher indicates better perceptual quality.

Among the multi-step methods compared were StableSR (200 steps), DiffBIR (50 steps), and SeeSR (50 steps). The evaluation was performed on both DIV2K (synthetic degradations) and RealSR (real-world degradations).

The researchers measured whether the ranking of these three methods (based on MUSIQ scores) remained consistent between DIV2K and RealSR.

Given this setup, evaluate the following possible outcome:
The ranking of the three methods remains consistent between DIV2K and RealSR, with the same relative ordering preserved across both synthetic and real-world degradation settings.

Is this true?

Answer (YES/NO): YES